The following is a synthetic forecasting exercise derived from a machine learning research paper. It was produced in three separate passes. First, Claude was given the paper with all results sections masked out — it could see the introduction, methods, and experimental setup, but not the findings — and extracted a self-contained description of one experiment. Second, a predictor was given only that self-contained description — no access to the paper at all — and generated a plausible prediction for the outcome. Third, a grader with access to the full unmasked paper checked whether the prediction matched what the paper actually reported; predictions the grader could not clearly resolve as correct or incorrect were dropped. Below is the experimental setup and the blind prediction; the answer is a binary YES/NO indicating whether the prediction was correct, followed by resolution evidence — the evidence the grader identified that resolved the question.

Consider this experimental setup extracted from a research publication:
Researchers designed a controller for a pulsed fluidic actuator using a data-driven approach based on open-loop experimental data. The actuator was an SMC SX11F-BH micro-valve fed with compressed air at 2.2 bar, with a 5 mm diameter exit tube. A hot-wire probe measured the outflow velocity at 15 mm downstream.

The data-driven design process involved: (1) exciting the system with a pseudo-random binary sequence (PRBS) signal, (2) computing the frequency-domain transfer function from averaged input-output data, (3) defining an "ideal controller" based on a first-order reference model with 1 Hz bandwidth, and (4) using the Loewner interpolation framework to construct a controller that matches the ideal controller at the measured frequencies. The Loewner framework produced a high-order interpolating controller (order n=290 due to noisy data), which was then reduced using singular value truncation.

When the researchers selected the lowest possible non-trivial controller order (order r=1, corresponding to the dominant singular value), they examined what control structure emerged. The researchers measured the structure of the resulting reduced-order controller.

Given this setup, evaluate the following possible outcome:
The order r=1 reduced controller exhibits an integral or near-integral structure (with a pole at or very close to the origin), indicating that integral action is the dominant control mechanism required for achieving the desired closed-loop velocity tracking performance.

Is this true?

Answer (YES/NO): YES